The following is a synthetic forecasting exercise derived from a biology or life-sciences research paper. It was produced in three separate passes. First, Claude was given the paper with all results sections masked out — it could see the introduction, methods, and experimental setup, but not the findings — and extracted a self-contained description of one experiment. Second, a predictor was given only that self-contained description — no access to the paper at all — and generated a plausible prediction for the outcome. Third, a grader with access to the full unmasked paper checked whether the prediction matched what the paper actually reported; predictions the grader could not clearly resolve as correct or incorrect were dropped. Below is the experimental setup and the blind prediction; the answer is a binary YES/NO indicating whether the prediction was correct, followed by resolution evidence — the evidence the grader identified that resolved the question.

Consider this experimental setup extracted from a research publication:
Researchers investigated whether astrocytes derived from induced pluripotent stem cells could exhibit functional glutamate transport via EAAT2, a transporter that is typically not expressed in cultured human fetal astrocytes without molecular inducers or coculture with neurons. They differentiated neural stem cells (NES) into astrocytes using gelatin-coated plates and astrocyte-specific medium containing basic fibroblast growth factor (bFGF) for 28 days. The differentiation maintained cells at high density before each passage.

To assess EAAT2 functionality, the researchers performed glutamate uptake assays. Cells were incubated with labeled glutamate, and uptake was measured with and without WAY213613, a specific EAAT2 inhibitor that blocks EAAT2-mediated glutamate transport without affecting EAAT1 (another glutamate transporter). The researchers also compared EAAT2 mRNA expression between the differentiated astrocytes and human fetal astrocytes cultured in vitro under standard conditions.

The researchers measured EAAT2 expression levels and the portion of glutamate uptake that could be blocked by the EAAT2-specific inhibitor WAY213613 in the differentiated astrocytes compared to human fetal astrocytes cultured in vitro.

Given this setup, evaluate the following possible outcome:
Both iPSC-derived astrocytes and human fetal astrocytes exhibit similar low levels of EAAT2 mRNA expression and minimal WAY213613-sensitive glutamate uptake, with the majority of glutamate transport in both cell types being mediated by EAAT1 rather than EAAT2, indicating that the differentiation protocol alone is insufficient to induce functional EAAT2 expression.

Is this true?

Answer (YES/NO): NO